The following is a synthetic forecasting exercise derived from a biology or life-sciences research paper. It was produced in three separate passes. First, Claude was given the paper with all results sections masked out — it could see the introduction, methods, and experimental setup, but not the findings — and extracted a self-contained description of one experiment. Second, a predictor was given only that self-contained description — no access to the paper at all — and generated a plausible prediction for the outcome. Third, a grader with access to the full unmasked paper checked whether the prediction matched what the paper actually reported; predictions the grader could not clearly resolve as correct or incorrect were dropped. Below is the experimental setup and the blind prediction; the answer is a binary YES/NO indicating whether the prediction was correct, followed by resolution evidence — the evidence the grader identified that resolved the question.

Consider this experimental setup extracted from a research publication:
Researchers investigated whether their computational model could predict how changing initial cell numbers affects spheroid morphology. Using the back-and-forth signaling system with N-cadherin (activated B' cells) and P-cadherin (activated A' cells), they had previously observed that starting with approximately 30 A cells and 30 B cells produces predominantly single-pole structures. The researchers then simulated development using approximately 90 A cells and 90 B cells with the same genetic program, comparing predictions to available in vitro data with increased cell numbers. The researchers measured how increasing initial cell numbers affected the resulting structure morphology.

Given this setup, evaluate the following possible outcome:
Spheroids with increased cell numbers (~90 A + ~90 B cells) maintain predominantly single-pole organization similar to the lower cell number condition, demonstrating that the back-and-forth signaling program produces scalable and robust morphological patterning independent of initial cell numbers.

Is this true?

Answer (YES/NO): NO